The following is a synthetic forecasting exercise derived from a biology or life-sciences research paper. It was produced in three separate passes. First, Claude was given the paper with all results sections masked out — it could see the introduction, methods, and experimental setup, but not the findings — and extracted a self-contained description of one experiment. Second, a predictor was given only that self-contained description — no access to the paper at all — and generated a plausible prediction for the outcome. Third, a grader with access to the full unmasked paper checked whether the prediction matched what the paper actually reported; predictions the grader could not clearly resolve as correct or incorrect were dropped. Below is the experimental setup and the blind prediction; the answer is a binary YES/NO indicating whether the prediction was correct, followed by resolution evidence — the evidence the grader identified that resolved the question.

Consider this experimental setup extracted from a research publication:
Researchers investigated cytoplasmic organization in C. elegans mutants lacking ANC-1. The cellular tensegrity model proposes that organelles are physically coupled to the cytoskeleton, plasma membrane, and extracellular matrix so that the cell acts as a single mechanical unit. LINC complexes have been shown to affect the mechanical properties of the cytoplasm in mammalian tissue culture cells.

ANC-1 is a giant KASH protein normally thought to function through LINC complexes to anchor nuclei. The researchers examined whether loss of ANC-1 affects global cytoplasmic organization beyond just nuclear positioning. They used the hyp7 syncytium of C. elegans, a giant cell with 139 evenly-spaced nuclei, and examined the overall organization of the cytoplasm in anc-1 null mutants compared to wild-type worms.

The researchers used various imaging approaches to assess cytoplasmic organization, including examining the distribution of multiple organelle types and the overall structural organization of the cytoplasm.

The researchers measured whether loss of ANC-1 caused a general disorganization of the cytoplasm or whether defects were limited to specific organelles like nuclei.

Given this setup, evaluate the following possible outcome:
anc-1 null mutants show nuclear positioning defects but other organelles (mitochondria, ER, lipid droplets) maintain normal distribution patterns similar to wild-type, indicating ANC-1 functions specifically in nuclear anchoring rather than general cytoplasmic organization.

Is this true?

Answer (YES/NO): NO